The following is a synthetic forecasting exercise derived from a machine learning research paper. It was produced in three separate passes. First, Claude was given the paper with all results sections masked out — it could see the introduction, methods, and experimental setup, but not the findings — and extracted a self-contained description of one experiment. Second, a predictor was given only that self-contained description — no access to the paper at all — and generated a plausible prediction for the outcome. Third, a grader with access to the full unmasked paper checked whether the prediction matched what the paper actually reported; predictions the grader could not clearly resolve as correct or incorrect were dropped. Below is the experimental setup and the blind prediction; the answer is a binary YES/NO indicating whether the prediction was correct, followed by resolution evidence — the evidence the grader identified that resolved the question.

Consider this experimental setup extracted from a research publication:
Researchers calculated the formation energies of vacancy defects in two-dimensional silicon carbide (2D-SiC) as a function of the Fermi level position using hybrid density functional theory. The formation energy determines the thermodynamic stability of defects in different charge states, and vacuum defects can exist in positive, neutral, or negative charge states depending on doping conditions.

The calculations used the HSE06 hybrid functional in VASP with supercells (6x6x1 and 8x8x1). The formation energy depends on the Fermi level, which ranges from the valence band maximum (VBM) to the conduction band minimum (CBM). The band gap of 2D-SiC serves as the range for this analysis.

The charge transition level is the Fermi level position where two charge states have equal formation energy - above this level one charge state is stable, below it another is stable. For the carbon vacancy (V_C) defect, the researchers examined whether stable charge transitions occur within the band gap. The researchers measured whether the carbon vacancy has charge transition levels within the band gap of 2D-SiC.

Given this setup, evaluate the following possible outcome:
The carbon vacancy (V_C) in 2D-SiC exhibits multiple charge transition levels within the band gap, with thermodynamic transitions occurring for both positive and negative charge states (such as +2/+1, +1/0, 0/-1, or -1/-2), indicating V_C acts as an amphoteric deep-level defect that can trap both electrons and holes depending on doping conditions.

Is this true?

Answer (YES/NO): YES